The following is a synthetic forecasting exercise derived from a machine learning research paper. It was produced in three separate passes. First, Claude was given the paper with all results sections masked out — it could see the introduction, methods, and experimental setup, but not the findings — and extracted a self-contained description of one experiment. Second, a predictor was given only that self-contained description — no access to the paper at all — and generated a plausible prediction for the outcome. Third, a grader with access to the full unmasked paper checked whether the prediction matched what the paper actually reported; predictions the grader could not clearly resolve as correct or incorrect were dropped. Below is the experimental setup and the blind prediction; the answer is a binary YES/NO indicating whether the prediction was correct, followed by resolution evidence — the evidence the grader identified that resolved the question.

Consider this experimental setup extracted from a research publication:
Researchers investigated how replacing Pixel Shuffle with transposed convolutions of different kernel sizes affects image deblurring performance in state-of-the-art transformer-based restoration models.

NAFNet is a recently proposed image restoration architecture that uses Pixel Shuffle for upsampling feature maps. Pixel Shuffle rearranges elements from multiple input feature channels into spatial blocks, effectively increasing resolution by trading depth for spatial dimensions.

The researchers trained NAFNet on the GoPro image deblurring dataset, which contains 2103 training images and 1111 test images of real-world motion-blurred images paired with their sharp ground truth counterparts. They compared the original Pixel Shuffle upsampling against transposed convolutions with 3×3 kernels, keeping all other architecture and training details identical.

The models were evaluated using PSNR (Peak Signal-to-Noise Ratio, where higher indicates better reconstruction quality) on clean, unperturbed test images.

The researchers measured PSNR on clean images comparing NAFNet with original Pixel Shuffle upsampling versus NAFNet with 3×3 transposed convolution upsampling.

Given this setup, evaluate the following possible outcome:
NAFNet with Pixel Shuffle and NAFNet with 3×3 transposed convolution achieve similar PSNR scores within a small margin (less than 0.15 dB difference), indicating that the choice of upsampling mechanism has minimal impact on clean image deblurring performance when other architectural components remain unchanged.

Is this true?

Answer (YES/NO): NO